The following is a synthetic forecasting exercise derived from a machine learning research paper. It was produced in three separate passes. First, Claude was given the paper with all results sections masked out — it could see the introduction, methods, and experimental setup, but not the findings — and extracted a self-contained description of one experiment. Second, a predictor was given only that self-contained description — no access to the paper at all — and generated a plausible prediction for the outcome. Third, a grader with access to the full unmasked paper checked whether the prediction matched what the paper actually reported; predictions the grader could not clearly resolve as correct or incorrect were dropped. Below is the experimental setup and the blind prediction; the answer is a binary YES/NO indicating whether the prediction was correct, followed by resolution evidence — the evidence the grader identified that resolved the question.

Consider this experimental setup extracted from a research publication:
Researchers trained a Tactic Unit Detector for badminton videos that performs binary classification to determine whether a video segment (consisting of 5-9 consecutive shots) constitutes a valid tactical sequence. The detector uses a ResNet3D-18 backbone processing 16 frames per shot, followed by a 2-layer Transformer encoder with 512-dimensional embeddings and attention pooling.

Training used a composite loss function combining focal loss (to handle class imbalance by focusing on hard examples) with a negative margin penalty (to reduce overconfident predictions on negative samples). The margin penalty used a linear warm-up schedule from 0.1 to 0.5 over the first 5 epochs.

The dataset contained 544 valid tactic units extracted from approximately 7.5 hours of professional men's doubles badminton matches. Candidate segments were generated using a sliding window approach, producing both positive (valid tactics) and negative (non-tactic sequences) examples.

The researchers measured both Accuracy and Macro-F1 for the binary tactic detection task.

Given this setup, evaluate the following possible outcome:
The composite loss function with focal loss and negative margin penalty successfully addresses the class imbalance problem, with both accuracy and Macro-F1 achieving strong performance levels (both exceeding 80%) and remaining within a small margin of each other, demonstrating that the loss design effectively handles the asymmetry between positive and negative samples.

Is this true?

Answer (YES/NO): YES